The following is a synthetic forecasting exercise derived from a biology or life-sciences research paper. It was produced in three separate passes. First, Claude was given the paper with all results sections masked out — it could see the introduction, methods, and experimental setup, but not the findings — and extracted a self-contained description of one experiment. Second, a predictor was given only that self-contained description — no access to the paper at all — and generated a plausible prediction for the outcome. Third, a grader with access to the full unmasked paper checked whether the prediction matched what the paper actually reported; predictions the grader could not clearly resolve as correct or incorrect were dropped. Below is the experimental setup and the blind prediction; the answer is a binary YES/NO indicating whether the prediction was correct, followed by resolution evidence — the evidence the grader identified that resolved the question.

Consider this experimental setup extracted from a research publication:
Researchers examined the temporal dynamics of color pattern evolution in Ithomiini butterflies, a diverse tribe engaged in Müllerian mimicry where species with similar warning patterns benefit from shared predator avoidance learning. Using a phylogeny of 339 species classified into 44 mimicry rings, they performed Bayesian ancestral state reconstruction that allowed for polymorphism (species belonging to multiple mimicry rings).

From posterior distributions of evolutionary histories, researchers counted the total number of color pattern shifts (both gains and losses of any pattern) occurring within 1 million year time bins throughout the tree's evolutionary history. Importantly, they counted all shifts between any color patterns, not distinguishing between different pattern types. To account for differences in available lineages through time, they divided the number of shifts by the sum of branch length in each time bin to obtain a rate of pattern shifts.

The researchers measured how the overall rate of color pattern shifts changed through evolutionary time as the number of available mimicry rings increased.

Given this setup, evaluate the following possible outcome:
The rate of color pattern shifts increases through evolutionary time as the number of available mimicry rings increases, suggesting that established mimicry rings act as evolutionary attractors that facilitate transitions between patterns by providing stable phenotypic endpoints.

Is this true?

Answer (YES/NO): NO